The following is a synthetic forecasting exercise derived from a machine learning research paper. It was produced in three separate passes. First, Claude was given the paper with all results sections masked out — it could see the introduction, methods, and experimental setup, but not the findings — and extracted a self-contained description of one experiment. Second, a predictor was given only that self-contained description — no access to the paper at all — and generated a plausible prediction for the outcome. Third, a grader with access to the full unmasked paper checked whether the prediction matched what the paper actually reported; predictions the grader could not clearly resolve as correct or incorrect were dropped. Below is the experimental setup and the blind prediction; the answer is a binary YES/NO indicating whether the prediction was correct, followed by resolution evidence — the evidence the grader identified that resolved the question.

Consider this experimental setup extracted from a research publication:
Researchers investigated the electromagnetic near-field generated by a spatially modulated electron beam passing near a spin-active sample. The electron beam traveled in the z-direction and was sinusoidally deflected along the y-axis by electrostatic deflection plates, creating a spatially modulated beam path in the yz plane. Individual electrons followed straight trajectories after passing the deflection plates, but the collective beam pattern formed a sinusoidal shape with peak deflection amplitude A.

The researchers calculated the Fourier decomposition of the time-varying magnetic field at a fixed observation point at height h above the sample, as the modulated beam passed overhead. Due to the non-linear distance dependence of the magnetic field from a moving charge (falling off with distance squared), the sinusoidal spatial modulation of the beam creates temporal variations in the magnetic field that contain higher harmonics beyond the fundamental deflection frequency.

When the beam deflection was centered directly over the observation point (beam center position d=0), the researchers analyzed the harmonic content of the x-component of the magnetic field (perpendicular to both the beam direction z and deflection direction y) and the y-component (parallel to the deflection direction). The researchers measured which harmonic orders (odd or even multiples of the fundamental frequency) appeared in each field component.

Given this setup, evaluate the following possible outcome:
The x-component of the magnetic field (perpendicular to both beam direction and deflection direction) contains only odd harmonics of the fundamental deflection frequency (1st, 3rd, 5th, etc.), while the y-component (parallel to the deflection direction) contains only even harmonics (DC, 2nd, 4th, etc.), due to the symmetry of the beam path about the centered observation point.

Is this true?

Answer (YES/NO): YES